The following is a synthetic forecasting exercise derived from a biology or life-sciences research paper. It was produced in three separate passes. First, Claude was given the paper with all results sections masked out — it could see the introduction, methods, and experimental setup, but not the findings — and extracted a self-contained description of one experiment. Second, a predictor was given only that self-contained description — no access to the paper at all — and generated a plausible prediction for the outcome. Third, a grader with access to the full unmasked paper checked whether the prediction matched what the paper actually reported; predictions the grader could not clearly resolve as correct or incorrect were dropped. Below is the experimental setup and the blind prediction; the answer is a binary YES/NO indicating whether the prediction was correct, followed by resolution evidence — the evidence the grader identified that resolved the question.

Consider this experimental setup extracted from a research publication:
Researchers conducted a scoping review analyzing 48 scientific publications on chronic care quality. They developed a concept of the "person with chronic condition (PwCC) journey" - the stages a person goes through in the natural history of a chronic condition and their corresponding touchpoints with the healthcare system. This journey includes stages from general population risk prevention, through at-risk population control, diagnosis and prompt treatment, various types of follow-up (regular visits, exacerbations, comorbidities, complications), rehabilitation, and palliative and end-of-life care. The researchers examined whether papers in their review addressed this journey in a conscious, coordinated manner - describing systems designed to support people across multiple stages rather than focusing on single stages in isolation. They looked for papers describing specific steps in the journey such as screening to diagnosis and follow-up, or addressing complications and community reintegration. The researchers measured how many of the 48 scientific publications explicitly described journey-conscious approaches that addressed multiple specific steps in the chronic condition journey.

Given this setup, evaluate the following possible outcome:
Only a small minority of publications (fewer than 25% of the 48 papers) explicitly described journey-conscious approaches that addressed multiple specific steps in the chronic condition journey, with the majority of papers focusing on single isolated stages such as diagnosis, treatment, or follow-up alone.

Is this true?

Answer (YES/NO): NO